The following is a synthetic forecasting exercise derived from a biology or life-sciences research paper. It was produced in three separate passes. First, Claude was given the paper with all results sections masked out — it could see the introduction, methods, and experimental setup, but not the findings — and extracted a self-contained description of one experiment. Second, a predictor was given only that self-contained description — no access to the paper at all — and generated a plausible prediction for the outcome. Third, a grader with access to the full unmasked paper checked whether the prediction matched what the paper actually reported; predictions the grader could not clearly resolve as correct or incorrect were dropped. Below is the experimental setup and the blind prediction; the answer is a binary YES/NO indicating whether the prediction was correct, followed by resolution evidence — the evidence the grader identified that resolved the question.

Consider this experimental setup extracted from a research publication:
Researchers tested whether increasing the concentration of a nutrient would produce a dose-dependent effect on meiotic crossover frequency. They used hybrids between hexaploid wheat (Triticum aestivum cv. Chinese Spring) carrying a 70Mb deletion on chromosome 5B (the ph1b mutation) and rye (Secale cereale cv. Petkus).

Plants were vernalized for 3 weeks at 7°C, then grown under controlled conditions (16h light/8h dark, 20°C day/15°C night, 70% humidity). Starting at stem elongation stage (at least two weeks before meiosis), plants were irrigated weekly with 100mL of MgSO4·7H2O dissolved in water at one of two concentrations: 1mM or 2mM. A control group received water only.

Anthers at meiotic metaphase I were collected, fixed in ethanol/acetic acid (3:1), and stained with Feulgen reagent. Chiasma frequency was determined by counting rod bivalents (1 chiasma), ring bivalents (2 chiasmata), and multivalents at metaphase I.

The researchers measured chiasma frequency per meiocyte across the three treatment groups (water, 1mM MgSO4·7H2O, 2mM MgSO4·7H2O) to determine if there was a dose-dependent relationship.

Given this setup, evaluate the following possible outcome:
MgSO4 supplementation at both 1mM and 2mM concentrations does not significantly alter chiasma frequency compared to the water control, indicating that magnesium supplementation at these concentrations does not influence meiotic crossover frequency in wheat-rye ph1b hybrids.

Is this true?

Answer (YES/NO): NO